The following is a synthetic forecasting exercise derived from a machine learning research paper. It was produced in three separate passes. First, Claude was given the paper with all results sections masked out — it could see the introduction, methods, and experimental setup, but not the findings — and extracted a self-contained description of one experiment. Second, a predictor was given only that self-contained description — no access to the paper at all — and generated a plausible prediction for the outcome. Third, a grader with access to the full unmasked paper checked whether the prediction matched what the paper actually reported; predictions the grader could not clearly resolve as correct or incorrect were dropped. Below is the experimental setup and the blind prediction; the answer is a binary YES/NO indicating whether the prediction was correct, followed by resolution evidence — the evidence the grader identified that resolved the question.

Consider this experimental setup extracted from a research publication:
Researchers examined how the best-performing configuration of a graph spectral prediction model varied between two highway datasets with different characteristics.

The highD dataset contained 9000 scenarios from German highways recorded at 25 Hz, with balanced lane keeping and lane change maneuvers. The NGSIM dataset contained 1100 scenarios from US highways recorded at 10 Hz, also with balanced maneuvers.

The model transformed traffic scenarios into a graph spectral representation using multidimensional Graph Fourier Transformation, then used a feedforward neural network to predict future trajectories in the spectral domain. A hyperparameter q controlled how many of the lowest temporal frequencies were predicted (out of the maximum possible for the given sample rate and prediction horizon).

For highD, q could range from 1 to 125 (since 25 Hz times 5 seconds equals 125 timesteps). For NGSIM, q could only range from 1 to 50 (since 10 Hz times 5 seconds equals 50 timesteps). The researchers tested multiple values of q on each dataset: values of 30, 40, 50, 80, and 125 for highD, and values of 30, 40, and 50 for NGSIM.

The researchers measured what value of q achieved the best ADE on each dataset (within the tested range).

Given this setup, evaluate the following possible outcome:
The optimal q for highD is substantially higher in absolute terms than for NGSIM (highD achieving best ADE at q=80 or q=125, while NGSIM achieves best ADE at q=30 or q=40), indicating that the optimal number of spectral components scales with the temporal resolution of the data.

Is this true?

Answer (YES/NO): NO